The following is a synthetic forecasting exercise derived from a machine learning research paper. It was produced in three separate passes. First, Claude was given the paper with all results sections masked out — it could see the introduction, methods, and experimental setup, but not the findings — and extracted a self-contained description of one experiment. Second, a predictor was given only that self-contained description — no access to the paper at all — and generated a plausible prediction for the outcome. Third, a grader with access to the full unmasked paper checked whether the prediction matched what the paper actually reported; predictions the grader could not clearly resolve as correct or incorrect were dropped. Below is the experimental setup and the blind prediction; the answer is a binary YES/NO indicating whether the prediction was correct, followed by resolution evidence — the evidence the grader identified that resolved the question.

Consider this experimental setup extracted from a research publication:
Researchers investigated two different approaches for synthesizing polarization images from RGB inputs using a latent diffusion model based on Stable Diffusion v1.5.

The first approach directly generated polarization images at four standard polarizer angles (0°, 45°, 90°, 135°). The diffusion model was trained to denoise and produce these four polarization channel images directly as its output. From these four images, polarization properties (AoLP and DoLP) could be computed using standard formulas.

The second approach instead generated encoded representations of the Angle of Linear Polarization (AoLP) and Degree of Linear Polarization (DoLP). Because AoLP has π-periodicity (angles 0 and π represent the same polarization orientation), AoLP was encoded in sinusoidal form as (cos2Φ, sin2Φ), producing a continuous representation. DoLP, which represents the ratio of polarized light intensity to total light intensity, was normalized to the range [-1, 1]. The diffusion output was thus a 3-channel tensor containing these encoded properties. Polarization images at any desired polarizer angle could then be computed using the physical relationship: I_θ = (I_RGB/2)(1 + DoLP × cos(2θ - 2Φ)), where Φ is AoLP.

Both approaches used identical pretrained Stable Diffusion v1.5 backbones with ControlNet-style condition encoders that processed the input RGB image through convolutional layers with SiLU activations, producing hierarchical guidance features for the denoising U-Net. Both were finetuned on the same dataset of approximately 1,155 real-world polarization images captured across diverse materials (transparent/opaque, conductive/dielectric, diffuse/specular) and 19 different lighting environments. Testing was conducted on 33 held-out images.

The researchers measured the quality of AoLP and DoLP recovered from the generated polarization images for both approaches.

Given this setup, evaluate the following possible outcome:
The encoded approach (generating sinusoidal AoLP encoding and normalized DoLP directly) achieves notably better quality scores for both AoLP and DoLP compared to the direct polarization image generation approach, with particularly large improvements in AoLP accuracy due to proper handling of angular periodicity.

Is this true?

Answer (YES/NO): YES